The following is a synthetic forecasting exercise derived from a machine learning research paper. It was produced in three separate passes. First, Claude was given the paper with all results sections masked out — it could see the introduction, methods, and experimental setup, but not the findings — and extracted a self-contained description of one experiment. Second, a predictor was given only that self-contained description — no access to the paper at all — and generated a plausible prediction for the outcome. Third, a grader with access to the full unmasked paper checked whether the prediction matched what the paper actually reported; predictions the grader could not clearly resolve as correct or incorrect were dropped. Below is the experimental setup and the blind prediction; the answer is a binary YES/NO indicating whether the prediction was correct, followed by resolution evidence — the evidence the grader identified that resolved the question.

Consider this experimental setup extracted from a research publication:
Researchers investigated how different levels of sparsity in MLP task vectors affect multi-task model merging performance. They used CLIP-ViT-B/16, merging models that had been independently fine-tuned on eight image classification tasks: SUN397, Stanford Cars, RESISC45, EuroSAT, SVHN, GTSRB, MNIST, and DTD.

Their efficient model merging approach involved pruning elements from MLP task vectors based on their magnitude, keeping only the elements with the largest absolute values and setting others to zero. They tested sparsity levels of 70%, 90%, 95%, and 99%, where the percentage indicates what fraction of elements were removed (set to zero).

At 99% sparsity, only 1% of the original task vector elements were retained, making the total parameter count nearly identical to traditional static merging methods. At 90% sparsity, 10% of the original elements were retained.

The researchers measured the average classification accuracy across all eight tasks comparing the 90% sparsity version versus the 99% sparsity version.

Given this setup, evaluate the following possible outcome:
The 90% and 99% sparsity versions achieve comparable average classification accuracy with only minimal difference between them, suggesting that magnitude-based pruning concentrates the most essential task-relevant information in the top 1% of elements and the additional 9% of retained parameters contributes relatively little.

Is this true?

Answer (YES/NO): NO